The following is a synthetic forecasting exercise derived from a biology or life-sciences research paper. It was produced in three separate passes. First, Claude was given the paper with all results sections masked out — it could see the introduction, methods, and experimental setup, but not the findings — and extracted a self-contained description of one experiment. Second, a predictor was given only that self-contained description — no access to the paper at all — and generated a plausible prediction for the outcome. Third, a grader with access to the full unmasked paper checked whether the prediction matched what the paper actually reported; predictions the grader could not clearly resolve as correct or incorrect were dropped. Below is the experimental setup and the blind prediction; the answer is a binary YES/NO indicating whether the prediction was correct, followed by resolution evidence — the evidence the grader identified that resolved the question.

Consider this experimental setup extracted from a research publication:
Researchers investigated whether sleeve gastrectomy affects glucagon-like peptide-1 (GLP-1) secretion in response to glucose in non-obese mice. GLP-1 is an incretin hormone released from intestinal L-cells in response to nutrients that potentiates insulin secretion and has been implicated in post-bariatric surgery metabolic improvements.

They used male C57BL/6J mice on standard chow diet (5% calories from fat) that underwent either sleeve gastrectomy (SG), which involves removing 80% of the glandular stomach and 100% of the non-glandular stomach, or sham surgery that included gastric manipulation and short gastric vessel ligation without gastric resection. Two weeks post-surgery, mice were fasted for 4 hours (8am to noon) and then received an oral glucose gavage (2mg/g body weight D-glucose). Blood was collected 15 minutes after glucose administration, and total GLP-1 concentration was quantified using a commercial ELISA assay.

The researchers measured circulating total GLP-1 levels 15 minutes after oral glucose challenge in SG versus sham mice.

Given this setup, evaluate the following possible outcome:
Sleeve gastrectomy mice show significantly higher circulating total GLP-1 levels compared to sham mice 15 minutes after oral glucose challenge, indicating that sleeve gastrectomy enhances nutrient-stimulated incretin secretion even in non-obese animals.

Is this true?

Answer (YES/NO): YES